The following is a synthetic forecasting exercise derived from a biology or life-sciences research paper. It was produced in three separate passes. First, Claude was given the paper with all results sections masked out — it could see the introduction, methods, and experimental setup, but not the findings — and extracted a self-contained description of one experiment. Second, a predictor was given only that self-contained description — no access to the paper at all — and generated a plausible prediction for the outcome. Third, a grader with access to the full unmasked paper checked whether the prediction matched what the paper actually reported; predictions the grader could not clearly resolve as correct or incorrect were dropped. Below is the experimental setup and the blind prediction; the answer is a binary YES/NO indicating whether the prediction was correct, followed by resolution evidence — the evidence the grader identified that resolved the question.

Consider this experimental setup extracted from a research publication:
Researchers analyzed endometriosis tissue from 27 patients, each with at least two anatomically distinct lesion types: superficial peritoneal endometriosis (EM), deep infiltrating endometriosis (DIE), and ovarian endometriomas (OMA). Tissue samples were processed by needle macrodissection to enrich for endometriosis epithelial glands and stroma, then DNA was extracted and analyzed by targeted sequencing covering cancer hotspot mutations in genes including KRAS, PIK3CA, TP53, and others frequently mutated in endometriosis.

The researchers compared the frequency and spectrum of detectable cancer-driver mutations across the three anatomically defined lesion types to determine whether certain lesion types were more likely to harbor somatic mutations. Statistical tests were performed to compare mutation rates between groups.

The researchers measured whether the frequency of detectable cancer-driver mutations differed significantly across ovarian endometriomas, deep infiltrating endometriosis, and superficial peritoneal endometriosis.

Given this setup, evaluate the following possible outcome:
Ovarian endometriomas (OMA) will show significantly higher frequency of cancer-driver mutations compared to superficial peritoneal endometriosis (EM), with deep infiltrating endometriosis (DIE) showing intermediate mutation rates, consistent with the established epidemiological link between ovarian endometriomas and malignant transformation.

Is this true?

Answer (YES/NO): NO